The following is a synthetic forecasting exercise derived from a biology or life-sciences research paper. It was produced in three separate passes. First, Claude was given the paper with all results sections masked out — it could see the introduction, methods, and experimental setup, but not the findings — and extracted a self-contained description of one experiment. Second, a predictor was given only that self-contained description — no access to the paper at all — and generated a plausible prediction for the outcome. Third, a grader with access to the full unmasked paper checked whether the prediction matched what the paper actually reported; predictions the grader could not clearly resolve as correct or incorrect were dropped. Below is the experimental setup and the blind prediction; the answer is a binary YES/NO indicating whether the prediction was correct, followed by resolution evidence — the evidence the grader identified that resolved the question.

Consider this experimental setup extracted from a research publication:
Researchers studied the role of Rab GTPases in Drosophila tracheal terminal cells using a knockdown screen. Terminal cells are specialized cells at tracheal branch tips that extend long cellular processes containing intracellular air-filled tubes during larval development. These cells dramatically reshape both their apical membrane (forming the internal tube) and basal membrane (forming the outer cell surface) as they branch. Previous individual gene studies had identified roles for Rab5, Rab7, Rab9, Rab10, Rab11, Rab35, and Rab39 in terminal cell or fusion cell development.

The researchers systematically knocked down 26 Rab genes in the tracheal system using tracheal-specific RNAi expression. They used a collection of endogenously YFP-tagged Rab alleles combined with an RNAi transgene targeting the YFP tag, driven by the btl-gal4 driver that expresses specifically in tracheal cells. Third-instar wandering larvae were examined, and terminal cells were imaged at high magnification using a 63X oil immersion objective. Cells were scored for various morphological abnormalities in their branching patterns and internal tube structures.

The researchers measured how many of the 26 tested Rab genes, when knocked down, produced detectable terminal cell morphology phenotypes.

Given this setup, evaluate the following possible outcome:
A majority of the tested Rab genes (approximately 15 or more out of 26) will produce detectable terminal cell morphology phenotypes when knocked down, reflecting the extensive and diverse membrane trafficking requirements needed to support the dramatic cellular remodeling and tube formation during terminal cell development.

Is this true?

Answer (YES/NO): NO